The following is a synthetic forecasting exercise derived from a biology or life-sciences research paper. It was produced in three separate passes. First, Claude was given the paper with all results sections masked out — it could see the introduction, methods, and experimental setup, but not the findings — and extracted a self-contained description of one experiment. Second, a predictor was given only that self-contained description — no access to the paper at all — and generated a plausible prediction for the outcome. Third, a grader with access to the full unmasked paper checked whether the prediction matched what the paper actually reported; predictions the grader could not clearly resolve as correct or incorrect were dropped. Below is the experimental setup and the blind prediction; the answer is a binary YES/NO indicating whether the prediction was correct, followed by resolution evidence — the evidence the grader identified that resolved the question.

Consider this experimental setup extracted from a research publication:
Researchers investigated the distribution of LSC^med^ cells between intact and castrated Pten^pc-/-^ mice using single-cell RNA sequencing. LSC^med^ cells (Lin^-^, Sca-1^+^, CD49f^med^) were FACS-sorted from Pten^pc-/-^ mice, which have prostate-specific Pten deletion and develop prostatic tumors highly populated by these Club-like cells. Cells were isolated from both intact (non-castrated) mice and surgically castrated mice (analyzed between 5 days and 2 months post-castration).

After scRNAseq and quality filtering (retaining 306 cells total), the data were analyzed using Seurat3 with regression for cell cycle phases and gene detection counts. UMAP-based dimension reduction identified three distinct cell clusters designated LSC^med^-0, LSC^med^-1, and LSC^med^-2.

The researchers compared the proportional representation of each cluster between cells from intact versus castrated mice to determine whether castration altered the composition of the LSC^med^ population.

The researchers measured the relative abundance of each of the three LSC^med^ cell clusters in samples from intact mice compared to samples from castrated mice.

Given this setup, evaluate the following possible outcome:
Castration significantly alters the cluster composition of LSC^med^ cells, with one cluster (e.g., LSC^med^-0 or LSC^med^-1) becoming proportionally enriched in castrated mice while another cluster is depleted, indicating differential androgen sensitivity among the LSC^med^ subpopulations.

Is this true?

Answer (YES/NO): YES